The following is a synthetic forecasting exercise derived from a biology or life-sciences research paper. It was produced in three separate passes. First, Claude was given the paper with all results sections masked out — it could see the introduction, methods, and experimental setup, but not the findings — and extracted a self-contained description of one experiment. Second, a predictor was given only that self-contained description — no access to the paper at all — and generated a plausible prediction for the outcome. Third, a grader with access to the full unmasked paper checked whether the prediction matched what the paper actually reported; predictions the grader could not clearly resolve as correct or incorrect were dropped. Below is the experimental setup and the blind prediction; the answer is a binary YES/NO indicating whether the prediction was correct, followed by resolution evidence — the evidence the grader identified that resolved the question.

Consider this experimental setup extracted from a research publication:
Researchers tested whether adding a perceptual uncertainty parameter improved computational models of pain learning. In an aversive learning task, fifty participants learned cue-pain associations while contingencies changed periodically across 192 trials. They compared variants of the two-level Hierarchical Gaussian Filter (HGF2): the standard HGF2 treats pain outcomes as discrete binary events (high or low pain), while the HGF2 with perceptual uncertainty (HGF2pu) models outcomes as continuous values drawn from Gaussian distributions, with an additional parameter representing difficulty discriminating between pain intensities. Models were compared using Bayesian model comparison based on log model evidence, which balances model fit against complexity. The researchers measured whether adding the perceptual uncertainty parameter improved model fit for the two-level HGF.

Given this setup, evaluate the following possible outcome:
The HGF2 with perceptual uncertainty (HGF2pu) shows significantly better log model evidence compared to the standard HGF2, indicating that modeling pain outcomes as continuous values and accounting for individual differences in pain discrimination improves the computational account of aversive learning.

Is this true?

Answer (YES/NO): NO